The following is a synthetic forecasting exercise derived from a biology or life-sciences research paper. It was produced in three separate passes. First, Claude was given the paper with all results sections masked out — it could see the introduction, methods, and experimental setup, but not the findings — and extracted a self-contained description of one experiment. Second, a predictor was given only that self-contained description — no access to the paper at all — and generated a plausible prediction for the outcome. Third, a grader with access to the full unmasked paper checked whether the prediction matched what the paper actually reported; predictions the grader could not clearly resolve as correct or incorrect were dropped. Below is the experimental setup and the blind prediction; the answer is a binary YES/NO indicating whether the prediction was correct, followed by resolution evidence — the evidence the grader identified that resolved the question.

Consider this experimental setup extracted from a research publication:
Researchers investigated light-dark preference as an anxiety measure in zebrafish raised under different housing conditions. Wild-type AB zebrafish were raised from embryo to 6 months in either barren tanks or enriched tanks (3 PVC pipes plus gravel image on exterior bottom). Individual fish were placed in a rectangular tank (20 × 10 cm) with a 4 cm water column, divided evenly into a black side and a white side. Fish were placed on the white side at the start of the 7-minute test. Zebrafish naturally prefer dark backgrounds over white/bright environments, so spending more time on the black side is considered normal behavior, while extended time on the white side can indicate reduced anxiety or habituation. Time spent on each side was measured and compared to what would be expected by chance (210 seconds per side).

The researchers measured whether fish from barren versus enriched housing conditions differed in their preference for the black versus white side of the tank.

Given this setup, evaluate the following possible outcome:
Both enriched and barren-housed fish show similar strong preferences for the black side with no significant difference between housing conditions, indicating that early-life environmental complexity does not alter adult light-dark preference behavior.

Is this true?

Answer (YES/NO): YES